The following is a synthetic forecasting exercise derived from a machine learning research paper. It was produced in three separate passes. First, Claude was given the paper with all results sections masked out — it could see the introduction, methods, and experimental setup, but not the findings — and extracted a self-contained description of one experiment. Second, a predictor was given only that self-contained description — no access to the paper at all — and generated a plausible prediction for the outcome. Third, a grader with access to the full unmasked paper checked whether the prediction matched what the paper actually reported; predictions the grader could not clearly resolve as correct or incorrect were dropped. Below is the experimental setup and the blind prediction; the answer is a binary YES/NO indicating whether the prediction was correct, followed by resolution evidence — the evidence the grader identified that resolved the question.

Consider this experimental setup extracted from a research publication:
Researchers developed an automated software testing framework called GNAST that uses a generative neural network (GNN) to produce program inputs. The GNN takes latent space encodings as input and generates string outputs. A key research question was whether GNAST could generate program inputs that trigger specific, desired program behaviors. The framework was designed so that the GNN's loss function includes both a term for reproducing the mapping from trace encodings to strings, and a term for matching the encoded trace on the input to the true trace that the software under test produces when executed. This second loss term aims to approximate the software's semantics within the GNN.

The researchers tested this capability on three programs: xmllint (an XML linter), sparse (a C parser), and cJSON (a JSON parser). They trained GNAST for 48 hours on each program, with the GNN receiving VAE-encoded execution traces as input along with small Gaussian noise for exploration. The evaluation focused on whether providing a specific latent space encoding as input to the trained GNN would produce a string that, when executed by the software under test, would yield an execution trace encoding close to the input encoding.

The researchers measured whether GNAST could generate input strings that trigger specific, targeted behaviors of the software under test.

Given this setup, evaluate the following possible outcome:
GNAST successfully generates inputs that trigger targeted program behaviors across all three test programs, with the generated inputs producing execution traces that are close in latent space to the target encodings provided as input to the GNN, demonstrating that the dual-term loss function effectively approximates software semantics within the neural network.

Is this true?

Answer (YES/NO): NO